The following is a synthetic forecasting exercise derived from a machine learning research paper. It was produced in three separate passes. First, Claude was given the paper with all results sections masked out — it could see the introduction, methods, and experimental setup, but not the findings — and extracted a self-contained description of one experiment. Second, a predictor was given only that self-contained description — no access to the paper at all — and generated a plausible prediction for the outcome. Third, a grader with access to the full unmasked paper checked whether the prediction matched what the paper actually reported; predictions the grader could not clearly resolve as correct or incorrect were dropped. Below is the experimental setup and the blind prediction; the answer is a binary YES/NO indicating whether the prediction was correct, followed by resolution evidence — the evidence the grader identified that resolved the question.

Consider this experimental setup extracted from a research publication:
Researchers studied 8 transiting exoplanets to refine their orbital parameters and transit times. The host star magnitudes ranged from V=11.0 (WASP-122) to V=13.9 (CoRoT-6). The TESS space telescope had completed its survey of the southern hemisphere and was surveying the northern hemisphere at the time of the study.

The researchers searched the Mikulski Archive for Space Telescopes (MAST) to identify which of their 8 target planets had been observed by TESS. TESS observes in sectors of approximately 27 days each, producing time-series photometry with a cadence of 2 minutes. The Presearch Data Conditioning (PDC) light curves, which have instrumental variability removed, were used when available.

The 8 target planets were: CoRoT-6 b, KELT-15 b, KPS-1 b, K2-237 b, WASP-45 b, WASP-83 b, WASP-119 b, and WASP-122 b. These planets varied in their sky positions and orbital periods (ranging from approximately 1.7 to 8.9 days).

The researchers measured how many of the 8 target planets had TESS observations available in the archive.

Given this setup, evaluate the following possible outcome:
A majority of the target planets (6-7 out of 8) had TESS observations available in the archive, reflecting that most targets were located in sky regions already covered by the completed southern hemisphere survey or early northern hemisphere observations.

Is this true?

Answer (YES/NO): YES